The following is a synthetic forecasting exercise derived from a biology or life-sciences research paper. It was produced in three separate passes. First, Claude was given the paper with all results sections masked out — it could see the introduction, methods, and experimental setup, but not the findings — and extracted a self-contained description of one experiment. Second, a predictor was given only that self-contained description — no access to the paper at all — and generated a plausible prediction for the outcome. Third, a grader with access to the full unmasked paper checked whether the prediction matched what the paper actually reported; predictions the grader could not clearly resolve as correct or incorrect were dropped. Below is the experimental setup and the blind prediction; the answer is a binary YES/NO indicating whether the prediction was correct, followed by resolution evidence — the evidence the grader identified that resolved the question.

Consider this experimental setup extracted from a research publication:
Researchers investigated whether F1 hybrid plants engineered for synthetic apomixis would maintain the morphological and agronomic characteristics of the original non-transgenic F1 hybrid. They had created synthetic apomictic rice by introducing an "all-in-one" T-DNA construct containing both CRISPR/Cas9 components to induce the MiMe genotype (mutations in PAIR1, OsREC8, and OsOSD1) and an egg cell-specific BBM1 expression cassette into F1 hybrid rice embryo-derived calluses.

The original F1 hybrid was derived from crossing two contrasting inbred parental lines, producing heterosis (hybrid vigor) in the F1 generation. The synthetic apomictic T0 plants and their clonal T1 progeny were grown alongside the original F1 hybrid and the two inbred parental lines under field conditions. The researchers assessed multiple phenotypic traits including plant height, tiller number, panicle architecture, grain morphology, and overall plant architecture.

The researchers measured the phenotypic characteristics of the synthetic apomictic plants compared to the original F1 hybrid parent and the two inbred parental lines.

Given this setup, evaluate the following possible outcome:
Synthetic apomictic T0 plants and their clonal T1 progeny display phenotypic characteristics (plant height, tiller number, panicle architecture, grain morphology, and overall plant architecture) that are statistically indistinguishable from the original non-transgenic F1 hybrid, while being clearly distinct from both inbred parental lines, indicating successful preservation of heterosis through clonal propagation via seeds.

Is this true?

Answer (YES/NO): NO